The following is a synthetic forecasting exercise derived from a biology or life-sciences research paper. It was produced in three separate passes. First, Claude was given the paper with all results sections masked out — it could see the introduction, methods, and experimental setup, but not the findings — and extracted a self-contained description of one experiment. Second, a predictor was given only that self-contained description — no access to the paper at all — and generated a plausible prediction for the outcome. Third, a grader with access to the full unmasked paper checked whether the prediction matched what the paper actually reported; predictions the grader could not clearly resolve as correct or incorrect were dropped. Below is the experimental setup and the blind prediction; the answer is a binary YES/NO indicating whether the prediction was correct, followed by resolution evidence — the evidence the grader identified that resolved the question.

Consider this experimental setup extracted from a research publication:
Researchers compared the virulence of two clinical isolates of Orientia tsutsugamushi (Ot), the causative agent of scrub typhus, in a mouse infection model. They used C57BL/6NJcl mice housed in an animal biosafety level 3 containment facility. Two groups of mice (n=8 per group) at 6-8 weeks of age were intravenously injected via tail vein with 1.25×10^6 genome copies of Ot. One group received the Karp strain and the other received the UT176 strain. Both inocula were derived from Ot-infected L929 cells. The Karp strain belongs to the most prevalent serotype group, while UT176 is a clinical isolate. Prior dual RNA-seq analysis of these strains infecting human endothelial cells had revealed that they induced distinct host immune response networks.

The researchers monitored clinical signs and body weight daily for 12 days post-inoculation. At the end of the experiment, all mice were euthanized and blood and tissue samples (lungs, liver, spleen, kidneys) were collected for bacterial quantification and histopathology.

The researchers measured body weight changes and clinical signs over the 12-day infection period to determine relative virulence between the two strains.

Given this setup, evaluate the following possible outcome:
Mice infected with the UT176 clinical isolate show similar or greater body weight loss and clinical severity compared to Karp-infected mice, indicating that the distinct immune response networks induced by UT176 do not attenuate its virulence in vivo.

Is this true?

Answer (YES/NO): NO